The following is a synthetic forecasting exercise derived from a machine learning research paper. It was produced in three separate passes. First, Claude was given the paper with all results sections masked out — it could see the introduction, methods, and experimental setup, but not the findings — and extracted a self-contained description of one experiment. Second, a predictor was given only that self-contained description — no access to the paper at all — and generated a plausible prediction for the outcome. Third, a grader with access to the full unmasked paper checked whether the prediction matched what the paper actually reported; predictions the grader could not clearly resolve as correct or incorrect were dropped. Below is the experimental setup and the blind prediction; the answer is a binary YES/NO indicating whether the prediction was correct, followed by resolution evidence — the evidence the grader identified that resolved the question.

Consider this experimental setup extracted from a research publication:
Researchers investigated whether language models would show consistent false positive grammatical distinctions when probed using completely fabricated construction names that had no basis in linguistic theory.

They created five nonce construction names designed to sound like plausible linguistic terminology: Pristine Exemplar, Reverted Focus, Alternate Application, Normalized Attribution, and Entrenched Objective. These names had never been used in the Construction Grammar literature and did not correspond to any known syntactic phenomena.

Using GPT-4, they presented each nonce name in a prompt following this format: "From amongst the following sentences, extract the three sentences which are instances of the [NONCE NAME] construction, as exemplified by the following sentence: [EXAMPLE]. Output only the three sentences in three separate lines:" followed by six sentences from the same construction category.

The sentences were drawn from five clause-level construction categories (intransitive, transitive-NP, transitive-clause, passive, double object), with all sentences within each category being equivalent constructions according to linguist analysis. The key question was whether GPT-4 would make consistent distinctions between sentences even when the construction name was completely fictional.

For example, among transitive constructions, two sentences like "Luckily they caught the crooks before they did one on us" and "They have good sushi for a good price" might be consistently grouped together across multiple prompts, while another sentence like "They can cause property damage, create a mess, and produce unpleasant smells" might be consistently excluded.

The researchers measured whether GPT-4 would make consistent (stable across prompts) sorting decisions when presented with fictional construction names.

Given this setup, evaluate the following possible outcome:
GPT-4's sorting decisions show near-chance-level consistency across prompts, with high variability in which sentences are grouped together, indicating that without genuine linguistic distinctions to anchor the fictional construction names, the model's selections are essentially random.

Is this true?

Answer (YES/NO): NO